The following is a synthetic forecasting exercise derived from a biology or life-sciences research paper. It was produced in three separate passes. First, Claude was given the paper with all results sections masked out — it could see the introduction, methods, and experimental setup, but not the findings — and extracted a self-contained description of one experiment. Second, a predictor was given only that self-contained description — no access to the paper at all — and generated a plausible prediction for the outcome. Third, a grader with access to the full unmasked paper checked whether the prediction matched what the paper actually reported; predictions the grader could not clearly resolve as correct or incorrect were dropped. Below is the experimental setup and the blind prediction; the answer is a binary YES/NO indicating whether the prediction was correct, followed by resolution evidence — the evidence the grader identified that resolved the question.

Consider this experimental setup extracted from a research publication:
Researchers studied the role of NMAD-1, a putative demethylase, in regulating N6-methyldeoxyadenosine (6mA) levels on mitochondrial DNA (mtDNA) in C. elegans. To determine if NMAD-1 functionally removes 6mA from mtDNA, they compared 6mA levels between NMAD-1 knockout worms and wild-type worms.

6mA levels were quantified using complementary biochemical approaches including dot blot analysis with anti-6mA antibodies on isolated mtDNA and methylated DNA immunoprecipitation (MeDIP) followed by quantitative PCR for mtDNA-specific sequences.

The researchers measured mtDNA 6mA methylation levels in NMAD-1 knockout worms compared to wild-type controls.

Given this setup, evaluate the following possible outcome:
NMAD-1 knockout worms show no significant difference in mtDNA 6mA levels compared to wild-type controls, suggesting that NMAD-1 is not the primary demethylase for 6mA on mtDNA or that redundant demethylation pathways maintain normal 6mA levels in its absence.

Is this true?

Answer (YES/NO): NO